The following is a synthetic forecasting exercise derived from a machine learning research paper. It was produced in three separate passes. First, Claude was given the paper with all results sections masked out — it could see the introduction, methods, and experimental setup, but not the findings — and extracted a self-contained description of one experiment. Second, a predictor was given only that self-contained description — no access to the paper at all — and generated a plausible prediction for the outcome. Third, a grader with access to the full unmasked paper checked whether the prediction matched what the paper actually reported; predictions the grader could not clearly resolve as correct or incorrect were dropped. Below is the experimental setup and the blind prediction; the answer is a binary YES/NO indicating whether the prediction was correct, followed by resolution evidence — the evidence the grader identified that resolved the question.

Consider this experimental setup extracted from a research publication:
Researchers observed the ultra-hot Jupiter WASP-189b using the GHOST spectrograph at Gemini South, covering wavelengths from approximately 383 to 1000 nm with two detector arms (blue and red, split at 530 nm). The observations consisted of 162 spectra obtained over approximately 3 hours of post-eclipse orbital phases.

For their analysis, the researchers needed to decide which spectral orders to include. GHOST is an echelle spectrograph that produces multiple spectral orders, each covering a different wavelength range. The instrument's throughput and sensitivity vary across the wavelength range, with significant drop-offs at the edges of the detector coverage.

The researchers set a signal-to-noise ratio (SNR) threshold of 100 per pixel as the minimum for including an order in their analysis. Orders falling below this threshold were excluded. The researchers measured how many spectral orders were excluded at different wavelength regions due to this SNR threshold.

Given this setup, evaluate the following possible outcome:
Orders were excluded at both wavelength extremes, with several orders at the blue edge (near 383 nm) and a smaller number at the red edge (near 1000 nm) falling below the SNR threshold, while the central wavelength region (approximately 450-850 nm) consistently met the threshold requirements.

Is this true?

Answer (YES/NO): NO